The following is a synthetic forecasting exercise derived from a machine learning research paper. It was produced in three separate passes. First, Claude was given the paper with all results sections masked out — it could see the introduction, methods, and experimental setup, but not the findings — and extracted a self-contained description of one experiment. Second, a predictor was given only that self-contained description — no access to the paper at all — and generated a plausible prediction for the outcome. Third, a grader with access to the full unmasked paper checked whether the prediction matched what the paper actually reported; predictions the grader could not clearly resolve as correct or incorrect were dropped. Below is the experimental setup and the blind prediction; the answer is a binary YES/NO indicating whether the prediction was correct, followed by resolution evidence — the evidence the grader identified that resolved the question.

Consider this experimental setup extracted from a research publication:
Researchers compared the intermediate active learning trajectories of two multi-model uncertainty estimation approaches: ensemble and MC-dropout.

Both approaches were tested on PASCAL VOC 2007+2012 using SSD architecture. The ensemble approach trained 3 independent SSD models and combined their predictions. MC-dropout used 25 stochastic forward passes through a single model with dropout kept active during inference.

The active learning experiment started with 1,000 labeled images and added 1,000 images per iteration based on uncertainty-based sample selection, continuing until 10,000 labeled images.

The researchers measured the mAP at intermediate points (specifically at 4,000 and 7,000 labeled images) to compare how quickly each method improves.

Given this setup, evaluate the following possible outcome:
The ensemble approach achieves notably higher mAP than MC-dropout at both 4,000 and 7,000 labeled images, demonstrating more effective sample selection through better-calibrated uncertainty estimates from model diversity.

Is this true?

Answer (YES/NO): NO